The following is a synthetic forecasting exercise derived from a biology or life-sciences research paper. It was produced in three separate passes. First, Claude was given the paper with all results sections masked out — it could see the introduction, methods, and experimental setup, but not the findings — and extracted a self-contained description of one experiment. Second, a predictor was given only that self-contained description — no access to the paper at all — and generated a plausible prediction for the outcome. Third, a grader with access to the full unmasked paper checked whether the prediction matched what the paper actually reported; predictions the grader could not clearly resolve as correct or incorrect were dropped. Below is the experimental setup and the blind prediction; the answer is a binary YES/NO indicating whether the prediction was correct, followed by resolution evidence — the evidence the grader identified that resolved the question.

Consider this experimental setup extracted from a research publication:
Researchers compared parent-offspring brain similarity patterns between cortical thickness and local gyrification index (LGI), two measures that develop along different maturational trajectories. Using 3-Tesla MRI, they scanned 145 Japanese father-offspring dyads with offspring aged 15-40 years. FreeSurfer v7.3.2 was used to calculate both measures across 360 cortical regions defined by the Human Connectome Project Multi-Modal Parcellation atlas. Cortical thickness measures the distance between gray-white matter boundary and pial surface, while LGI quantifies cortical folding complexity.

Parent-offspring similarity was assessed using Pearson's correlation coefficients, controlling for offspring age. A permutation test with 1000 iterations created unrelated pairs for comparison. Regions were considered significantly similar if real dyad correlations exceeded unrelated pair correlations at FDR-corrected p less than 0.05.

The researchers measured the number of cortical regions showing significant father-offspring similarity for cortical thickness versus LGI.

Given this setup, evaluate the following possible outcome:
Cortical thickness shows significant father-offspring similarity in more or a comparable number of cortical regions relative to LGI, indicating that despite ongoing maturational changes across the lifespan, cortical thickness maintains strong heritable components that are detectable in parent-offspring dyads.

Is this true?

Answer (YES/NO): NO